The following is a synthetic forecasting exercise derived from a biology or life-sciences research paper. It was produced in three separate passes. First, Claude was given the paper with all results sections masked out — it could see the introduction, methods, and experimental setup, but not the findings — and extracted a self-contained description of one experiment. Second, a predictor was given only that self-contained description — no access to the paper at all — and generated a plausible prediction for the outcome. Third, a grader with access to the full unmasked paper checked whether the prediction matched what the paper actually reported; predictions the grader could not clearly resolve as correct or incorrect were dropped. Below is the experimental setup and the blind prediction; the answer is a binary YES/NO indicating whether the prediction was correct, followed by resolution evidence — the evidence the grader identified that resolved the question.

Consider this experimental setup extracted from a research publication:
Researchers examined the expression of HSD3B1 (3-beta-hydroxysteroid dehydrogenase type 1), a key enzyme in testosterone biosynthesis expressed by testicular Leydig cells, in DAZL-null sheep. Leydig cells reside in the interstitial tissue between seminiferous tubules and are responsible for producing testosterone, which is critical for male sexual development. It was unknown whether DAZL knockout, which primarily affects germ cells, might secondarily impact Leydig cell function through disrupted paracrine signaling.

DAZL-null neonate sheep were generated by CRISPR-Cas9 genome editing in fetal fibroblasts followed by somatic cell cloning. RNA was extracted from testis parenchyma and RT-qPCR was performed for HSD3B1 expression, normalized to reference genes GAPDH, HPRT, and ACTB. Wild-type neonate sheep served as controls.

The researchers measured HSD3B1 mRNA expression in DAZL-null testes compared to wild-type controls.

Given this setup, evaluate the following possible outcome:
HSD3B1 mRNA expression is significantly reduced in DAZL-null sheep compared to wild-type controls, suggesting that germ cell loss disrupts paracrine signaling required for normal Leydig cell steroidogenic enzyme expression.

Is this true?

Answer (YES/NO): NO